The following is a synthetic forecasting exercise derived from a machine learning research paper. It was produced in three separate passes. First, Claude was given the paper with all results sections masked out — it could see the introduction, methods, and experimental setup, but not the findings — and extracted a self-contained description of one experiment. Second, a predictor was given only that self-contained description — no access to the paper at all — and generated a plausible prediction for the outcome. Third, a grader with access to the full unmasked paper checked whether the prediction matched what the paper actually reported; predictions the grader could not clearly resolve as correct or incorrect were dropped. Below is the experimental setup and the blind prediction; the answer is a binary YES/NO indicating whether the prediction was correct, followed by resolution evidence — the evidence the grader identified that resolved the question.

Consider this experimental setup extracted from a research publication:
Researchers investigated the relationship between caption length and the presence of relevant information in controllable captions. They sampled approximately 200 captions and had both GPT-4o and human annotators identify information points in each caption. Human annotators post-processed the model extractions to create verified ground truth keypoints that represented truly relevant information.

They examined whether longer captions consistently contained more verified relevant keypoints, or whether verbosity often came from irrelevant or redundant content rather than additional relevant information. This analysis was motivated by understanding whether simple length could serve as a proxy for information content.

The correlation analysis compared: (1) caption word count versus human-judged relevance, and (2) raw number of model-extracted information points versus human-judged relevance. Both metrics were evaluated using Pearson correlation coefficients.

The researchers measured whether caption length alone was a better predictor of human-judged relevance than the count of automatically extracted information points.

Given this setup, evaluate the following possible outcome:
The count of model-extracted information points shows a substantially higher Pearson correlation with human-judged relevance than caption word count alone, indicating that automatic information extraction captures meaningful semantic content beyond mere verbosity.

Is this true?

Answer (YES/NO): NO